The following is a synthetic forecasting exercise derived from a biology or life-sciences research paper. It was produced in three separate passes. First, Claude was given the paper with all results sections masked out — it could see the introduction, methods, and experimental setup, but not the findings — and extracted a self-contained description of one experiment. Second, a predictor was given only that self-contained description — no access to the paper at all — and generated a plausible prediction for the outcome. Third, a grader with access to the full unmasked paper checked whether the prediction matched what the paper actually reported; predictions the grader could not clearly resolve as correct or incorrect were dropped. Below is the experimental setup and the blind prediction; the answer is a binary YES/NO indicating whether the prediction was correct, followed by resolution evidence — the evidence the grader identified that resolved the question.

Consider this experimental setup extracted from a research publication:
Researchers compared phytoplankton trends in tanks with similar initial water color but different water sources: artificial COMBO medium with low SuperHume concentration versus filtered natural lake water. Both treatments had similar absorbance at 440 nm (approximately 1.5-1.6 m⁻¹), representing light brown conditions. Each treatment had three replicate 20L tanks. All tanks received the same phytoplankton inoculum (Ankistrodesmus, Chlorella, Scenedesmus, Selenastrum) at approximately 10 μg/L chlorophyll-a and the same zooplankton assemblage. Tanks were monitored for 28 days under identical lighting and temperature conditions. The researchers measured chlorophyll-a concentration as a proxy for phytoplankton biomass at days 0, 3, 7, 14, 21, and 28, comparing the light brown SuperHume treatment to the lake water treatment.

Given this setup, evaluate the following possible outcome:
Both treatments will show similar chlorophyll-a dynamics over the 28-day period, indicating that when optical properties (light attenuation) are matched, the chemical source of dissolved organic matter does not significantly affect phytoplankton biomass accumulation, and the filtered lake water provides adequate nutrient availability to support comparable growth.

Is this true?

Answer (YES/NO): NO